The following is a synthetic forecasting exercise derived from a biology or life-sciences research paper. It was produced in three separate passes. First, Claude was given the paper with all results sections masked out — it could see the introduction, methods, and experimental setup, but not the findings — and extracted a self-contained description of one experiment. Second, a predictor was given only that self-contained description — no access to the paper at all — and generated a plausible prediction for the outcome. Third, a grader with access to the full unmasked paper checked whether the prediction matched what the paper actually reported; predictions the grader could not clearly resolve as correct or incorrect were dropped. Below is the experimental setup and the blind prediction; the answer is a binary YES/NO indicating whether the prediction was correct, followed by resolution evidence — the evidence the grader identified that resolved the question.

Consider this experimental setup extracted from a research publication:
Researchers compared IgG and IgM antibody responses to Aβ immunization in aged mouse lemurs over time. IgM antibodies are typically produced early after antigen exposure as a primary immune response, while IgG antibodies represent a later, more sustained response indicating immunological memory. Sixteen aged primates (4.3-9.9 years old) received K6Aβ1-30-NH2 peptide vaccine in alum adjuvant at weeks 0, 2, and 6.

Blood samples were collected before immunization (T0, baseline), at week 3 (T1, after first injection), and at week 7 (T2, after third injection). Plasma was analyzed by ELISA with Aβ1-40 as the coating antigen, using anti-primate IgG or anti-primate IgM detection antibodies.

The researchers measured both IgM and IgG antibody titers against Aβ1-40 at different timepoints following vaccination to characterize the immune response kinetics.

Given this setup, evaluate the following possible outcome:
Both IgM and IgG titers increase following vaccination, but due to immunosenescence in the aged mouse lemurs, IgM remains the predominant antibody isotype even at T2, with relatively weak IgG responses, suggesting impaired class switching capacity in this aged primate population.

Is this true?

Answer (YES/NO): NO